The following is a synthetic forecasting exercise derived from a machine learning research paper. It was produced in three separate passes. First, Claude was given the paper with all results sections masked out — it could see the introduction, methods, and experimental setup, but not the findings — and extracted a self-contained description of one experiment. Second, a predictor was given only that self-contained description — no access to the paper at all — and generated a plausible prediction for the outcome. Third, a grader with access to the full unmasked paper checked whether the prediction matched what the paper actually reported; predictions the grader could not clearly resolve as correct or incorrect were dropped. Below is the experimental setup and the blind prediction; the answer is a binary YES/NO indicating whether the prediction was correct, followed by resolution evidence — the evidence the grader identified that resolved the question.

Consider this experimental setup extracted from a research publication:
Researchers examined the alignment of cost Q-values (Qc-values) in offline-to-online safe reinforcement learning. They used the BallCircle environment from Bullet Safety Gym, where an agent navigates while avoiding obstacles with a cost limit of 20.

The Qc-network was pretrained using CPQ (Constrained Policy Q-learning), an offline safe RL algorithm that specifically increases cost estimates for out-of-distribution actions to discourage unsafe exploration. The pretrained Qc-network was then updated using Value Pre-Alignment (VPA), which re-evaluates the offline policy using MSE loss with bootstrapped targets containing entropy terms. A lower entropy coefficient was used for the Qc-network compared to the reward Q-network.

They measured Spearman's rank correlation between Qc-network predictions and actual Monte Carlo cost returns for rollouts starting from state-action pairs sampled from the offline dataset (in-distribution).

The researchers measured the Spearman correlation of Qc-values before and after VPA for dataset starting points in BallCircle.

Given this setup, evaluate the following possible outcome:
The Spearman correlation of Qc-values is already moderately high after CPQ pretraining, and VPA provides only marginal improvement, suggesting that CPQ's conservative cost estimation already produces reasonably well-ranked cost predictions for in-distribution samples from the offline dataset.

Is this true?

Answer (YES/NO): NO